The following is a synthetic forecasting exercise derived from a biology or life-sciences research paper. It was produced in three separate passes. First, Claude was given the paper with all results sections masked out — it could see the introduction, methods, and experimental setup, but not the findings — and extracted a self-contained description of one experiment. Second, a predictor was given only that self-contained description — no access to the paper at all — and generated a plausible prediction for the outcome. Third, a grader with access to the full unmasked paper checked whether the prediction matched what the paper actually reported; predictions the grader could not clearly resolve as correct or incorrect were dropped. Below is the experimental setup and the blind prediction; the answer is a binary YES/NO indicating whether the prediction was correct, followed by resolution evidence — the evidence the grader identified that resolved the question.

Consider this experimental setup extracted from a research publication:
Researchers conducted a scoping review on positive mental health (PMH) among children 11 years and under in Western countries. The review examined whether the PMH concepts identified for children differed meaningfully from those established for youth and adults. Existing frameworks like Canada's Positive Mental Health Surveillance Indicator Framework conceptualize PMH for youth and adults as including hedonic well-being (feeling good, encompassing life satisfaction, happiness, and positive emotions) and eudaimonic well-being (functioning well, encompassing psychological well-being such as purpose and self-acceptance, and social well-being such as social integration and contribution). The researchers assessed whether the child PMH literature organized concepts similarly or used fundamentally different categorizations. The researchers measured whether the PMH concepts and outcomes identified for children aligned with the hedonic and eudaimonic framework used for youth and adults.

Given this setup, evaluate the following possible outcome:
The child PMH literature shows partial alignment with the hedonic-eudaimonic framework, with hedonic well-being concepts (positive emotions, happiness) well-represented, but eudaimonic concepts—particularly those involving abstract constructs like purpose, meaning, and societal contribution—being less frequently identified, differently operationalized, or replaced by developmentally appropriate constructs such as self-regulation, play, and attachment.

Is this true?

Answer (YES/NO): NO